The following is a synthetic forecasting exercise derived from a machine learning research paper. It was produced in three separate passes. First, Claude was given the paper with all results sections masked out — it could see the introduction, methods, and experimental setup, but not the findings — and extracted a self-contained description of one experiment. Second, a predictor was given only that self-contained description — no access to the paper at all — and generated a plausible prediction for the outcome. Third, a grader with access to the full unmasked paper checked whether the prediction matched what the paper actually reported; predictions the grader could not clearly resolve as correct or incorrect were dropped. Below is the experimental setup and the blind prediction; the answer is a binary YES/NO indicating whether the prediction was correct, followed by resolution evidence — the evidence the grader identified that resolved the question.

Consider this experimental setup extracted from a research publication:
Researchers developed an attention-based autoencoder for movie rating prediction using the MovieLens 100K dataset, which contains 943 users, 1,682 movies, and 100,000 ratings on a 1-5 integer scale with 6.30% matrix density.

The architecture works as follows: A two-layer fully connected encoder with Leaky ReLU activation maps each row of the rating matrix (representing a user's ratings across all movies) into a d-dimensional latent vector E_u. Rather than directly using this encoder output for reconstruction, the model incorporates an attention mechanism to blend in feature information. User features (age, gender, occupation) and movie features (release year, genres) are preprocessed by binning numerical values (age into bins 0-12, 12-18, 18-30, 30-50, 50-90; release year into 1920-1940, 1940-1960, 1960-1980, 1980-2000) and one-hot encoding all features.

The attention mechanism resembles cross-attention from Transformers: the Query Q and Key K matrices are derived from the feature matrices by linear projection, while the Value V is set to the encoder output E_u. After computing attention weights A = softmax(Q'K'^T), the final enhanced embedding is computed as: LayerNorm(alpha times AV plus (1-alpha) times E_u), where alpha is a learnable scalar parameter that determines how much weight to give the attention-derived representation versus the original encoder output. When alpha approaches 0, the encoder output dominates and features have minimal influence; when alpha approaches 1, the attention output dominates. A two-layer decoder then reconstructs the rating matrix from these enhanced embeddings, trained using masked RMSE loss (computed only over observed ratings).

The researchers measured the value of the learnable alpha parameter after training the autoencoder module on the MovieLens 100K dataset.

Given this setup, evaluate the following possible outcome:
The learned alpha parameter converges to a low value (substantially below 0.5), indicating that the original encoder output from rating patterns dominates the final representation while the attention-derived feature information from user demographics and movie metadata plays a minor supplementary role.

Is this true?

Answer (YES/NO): NO